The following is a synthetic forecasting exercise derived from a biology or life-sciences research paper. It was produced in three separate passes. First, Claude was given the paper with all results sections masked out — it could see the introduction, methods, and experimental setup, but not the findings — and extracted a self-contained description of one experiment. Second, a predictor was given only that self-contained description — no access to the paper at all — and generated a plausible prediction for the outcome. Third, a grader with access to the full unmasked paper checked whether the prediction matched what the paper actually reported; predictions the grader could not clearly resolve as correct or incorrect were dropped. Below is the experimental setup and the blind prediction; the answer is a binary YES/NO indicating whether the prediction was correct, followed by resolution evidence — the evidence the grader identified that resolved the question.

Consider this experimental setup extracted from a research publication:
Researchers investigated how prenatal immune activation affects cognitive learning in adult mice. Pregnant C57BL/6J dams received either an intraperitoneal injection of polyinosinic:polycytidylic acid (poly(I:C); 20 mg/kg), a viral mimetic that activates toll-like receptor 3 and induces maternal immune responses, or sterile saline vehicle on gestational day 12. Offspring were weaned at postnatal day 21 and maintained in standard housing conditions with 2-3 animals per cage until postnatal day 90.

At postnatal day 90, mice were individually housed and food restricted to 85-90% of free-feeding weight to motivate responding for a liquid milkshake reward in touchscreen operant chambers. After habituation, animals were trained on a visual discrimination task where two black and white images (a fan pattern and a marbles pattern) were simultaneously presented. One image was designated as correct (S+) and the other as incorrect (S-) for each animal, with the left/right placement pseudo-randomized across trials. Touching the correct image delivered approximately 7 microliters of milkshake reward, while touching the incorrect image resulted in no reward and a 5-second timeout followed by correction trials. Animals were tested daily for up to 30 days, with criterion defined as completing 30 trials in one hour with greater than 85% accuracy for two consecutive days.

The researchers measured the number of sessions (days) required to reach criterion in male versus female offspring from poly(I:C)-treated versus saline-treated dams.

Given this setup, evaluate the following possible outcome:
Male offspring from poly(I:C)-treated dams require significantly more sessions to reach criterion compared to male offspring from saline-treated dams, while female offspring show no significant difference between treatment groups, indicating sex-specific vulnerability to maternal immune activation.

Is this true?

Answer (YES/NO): NO